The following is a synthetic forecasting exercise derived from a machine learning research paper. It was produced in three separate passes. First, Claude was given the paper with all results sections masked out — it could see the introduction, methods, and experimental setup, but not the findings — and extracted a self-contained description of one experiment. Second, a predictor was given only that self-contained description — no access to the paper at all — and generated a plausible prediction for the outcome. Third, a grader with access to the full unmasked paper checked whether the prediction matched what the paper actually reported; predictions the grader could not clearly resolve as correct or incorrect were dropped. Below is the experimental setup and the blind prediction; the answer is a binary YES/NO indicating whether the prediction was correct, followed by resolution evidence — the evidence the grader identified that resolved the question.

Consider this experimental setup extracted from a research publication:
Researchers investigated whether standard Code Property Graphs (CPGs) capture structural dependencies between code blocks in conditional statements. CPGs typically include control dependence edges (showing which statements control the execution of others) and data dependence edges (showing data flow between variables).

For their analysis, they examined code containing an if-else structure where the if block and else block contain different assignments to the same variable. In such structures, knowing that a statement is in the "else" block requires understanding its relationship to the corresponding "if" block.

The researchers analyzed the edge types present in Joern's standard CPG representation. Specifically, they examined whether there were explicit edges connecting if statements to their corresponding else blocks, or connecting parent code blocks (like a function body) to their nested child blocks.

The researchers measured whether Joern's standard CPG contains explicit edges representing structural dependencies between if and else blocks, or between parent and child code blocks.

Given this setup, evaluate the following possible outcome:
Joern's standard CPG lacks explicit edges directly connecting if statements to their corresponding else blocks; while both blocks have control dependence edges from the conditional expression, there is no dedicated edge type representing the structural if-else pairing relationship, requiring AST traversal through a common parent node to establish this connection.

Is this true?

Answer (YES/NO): NO